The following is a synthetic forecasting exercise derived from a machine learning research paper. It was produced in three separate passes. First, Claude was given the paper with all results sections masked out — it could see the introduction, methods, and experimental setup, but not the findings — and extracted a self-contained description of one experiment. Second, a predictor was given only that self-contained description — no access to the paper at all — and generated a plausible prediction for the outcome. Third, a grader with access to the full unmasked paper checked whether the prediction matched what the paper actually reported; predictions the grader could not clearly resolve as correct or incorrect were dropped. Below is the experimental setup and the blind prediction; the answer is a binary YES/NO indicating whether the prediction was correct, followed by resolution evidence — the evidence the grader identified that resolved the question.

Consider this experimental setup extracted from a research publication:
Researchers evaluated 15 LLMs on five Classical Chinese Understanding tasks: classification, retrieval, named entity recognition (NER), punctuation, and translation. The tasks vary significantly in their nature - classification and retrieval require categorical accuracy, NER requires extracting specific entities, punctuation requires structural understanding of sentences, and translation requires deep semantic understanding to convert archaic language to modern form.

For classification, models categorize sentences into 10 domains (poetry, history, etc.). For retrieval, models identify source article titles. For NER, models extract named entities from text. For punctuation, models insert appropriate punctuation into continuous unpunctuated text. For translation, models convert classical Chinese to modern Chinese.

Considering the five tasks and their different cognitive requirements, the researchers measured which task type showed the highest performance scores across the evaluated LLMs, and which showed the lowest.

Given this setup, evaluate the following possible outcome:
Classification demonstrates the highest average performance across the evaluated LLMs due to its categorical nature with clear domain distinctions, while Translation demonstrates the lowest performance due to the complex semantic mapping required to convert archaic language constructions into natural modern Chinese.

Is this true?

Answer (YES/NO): NO